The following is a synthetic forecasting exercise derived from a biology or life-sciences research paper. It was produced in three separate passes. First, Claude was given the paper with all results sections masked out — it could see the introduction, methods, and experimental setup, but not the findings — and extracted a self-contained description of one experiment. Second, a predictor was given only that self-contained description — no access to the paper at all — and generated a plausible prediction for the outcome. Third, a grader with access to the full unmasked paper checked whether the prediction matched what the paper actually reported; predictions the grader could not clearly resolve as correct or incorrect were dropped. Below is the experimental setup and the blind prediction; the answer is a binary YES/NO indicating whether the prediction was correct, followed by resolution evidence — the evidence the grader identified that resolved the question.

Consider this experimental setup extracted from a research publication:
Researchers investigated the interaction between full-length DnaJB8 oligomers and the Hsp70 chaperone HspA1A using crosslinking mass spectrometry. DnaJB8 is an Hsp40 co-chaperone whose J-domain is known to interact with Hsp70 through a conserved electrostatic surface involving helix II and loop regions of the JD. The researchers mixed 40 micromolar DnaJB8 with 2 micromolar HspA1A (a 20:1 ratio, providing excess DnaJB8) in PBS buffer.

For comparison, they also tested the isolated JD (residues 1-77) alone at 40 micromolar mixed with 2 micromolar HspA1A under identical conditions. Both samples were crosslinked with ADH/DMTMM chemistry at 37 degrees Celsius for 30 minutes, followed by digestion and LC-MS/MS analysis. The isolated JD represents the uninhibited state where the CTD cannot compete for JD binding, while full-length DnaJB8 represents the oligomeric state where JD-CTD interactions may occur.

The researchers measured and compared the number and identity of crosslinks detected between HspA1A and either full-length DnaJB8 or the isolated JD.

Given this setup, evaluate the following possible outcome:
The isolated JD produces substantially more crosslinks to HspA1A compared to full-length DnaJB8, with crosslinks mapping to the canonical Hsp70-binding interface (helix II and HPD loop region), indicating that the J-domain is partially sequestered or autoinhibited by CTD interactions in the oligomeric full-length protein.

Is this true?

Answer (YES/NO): YES